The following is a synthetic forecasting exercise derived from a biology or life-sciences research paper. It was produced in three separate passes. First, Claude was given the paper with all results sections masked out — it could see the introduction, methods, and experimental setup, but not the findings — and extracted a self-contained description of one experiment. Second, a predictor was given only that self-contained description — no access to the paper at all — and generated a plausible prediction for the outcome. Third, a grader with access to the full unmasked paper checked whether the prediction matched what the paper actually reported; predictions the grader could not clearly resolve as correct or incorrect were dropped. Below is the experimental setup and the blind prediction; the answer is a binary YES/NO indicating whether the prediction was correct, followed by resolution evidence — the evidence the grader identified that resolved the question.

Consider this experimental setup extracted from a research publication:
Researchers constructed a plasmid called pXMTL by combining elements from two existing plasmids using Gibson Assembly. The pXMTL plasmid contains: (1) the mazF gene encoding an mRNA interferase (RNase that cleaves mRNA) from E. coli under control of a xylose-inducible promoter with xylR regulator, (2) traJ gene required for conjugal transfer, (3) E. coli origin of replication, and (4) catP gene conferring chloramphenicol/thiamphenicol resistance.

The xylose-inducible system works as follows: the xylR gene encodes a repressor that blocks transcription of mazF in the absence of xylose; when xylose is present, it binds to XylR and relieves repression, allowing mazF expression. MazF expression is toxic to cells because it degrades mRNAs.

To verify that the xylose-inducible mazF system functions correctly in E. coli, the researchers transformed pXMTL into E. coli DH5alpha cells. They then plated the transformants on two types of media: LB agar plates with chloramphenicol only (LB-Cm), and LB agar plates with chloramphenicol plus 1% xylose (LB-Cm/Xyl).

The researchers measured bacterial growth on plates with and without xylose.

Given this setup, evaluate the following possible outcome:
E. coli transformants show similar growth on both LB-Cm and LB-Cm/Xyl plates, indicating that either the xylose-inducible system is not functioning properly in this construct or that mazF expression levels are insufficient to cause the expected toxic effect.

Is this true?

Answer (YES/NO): NO